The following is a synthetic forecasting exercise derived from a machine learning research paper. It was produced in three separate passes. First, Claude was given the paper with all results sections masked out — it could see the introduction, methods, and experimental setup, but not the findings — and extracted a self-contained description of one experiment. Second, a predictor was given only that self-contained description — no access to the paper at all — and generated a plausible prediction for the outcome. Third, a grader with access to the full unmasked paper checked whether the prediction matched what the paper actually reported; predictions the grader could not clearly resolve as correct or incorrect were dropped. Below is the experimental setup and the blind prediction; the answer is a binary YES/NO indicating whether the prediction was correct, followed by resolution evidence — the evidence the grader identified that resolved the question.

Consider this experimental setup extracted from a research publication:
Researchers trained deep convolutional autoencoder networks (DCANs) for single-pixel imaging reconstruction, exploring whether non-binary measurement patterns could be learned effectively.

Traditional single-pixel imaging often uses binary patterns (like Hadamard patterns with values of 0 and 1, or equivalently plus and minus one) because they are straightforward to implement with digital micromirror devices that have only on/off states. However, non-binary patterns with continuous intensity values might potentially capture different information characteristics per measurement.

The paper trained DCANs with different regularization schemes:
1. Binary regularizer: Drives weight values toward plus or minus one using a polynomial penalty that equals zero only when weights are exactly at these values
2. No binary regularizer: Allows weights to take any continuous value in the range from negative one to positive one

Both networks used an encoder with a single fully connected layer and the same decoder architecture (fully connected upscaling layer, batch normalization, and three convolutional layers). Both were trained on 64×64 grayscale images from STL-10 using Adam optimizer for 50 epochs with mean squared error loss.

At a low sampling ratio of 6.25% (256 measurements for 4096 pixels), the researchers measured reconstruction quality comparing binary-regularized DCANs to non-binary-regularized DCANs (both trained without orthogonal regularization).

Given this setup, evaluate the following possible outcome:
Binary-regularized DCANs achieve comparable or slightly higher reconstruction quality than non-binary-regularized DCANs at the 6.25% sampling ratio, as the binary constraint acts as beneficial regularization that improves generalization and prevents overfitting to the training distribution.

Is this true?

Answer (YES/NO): NO